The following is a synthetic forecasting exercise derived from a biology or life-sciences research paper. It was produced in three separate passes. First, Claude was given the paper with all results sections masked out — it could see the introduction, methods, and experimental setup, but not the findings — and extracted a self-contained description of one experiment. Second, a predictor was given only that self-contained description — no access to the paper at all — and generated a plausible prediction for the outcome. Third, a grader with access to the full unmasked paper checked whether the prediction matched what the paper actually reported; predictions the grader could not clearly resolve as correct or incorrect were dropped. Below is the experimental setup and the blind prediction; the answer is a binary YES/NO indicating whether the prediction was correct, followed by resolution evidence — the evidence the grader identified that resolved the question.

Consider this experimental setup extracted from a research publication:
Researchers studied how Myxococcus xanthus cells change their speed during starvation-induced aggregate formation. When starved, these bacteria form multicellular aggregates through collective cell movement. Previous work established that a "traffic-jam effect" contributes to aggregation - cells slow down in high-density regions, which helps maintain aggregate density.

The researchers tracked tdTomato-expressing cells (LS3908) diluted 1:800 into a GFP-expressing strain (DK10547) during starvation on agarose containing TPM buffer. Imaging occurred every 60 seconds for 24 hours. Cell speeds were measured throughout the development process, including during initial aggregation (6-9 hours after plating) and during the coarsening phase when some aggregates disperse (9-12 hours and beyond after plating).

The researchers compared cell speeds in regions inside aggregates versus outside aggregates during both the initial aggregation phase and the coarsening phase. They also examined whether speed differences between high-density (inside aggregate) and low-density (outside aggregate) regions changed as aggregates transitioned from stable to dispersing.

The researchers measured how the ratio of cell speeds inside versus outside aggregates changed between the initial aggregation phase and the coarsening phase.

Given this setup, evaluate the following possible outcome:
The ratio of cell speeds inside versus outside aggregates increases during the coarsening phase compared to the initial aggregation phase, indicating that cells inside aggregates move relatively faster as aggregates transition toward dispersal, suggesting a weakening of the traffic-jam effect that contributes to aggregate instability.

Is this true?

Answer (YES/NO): NO